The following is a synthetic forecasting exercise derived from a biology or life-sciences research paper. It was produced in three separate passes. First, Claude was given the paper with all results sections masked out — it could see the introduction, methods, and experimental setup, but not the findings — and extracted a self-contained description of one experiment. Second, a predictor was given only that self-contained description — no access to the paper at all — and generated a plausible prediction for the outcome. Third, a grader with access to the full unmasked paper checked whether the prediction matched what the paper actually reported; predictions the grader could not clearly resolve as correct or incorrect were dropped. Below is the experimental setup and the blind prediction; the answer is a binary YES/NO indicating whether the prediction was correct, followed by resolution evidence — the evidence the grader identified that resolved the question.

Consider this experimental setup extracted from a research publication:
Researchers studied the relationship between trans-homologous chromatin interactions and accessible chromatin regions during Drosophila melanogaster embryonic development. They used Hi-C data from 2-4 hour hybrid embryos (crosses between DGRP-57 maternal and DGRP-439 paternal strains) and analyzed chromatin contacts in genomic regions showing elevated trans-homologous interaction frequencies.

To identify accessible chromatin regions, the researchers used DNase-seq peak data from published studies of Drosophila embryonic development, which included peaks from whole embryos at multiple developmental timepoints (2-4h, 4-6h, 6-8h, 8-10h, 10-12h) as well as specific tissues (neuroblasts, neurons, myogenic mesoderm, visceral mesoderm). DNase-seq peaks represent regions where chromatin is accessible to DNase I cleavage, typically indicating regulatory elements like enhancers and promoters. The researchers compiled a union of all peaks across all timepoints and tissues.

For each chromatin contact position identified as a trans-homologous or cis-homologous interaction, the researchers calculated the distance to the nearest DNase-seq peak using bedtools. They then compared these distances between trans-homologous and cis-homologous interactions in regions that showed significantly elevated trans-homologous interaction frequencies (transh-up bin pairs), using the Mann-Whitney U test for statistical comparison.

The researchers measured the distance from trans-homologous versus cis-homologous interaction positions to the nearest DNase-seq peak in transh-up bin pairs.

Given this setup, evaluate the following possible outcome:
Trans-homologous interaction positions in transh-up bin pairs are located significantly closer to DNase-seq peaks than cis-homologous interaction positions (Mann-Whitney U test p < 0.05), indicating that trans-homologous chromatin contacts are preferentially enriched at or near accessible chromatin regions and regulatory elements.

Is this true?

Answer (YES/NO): YES